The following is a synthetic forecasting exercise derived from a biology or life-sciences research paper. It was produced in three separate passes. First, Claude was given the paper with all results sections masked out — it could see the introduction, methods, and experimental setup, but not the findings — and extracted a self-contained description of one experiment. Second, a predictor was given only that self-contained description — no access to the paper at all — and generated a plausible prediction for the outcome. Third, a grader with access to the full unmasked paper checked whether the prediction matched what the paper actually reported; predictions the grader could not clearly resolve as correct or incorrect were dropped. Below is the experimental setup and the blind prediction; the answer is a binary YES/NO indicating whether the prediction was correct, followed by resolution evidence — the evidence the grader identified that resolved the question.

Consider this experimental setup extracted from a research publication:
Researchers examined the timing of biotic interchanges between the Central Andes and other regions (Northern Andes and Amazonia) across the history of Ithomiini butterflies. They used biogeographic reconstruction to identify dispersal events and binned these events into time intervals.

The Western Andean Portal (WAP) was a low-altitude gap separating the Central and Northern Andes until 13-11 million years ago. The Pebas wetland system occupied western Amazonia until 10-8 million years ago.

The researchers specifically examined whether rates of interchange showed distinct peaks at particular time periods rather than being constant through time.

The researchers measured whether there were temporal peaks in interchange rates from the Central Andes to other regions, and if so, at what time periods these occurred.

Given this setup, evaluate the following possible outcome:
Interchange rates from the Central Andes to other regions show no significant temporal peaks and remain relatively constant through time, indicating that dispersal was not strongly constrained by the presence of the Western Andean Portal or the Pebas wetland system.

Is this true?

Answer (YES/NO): NO